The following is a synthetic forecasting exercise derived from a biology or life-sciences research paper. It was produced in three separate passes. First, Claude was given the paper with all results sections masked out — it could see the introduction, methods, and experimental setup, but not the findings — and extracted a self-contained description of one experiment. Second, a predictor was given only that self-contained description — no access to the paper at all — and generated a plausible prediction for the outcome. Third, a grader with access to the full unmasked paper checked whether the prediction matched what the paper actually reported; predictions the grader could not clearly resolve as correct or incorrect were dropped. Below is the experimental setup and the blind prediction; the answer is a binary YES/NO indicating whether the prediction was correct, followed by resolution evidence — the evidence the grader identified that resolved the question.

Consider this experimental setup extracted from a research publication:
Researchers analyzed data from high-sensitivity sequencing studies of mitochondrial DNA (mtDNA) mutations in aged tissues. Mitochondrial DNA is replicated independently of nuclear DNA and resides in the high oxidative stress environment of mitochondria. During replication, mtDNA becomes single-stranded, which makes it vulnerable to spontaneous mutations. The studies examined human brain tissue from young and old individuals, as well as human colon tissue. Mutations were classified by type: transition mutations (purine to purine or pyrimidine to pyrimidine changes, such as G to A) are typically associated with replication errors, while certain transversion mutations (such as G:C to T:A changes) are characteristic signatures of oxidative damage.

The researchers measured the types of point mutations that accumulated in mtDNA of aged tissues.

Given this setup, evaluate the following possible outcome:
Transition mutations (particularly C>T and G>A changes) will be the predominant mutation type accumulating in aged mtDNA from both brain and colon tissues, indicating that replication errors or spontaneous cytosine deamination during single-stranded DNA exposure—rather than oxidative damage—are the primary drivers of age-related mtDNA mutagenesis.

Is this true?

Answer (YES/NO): YES